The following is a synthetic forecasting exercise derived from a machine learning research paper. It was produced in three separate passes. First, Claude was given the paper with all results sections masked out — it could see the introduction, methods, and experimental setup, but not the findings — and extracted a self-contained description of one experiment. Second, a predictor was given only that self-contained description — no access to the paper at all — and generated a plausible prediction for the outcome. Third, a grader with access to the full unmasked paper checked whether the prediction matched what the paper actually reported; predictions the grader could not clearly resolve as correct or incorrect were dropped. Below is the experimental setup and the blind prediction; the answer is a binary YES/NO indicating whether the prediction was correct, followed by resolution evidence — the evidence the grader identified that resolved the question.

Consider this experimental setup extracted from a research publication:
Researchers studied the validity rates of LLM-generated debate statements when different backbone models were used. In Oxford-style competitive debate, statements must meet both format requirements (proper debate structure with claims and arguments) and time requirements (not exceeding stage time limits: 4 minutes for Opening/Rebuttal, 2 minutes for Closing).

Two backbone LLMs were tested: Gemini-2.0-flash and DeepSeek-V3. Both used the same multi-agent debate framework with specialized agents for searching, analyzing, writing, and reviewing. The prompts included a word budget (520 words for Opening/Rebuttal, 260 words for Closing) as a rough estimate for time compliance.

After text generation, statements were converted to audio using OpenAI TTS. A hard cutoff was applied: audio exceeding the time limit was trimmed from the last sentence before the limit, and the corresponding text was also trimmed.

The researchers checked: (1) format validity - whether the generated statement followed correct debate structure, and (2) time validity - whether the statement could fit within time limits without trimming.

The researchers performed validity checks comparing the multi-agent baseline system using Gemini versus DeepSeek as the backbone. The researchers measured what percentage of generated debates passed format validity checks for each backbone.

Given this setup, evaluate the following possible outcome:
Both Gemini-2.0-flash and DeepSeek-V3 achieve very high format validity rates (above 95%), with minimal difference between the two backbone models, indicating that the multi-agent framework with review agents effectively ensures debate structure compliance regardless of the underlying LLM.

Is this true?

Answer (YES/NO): NO